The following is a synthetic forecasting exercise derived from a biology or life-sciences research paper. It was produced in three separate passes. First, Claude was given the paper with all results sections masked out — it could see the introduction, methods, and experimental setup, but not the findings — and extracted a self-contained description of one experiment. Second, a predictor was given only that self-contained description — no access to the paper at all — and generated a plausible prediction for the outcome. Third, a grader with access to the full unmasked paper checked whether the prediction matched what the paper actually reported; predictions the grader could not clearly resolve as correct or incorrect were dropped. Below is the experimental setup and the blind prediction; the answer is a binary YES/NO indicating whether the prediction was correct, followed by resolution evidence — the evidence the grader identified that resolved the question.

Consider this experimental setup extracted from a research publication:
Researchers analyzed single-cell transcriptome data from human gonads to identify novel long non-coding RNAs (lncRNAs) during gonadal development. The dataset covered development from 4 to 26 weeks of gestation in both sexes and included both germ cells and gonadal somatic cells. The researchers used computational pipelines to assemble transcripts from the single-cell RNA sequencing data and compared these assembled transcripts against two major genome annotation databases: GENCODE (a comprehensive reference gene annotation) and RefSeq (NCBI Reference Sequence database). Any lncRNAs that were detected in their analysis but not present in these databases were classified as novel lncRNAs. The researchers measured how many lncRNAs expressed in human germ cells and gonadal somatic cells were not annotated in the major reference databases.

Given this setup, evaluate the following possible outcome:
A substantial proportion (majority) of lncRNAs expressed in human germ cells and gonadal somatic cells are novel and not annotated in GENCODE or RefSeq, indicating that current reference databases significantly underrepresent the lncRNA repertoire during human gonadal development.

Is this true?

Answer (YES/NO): YES